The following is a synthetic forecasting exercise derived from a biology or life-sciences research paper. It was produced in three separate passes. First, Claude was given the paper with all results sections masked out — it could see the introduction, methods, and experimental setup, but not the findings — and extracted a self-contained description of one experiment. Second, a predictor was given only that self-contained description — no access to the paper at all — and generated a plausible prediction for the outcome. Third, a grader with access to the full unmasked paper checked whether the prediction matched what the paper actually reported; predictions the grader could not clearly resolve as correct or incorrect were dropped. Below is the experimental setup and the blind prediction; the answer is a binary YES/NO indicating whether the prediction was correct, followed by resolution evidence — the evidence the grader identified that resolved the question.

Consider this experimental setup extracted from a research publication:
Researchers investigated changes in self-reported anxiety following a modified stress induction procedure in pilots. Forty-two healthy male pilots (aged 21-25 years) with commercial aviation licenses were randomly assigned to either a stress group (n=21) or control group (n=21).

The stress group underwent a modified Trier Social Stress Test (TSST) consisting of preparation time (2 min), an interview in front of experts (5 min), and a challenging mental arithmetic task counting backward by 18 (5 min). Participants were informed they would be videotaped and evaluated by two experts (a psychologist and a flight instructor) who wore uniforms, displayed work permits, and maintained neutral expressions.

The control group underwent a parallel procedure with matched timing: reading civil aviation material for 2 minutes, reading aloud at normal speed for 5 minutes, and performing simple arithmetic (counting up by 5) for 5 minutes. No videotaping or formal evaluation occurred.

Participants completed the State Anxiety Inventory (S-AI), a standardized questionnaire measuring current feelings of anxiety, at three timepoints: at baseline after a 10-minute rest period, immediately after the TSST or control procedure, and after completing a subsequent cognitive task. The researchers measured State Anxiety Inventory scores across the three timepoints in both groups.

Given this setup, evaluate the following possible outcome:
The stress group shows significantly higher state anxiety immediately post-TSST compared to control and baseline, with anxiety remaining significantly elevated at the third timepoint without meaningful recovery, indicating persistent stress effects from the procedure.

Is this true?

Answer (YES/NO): NO